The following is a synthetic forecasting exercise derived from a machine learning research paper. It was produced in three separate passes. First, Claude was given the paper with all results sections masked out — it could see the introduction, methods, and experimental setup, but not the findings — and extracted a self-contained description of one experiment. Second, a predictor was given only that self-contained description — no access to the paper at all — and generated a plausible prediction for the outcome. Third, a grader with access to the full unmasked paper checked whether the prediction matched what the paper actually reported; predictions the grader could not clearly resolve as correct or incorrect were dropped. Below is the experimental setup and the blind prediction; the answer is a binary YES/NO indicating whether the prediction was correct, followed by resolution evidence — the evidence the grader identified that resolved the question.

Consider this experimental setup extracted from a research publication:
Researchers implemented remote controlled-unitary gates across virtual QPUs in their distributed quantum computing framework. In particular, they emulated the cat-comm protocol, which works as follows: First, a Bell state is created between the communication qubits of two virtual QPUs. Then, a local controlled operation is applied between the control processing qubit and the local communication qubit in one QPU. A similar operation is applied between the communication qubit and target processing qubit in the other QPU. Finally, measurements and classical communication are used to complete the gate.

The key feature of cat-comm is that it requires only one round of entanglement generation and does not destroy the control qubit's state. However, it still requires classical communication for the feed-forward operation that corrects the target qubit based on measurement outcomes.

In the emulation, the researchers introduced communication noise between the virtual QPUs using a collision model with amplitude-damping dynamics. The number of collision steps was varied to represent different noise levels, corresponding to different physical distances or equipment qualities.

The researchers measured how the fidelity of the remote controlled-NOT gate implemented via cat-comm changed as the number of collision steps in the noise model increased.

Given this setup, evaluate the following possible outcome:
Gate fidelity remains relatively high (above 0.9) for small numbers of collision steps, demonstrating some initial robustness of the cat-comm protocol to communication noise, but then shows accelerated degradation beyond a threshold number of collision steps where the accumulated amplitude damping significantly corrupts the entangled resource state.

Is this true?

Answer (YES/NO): NO